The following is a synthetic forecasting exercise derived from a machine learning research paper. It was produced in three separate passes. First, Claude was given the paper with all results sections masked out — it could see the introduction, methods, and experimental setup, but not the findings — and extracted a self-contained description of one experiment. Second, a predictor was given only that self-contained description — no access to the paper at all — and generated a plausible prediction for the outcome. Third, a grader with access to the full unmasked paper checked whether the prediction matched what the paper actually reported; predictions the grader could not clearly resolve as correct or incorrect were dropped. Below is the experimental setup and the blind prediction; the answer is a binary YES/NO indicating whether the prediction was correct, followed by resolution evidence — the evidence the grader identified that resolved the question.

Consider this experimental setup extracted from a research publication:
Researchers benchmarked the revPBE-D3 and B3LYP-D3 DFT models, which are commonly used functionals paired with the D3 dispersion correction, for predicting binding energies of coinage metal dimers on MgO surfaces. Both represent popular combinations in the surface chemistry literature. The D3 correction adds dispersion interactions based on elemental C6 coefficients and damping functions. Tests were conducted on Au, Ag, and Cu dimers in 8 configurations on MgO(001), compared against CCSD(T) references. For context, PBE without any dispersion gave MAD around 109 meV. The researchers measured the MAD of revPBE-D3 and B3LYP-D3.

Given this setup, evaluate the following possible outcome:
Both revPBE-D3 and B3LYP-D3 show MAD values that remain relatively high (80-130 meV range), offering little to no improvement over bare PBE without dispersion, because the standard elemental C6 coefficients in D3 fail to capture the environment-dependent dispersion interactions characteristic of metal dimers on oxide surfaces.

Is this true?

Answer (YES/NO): NO